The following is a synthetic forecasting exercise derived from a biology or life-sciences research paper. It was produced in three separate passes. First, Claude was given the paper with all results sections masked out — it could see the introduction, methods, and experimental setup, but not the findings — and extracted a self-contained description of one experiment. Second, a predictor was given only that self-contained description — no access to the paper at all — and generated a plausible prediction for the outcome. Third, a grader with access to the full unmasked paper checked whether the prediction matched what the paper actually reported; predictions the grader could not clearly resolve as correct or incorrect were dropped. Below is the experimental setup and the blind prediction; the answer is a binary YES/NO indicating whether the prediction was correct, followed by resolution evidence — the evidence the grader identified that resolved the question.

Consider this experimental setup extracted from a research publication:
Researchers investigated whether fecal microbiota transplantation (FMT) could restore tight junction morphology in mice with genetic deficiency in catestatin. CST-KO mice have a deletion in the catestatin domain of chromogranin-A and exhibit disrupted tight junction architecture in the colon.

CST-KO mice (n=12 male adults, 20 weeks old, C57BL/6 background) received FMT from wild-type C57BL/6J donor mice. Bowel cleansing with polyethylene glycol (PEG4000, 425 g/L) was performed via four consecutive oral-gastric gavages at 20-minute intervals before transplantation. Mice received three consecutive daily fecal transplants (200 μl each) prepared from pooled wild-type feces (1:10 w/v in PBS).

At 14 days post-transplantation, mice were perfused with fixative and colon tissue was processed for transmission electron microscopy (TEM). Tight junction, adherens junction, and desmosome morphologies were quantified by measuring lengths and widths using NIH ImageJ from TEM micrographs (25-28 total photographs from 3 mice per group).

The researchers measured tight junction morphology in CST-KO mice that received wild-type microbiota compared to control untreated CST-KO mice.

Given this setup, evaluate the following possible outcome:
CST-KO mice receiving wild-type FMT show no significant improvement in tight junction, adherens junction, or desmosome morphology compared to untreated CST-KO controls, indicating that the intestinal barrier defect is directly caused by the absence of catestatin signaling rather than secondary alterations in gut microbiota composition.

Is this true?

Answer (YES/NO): NO